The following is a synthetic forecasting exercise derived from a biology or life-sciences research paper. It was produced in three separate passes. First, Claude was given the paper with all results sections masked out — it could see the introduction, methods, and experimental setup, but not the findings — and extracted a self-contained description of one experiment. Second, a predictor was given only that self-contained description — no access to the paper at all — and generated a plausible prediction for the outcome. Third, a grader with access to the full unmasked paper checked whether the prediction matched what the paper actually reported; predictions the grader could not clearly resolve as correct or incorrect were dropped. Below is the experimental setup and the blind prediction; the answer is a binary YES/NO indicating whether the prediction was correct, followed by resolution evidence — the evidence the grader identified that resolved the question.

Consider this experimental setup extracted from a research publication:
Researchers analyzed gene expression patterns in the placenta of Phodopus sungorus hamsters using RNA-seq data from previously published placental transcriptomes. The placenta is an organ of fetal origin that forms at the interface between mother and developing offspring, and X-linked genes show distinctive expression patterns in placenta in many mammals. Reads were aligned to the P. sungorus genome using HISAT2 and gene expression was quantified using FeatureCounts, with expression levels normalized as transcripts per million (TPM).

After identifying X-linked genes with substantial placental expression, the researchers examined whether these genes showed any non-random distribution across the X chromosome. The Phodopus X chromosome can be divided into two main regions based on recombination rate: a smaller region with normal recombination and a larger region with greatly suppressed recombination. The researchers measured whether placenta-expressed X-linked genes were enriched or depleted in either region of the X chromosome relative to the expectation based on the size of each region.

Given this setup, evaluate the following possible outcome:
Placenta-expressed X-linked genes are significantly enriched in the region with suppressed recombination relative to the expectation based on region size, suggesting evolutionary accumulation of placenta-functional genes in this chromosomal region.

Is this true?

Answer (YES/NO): NO